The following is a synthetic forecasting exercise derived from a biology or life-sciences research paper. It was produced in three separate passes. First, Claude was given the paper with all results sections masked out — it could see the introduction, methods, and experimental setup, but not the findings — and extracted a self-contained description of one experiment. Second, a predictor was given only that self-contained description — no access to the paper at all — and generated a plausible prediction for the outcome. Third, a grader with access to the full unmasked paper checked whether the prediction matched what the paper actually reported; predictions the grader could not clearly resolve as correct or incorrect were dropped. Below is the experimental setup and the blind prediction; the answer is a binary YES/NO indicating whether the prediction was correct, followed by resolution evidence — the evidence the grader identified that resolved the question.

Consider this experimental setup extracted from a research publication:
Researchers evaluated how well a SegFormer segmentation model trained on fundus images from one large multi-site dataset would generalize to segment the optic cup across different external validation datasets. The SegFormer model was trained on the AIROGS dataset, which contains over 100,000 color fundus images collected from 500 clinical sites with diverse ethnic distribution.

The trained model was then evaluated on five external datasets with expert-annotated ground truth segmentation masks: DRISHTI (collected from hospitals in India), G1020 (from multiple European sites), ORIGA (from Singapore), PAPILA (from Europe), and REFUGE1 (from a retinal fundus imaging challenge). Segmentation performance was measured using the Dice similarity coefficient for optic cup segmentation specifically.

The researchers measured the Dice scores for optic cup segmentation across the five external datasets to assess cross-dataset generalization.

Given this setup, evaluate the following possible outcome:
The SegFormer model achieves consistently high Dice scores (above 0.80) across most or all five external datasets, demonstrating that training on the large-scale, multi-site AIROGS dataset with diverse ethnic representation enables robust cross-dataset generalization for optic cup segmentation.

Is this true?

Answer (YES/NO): NO